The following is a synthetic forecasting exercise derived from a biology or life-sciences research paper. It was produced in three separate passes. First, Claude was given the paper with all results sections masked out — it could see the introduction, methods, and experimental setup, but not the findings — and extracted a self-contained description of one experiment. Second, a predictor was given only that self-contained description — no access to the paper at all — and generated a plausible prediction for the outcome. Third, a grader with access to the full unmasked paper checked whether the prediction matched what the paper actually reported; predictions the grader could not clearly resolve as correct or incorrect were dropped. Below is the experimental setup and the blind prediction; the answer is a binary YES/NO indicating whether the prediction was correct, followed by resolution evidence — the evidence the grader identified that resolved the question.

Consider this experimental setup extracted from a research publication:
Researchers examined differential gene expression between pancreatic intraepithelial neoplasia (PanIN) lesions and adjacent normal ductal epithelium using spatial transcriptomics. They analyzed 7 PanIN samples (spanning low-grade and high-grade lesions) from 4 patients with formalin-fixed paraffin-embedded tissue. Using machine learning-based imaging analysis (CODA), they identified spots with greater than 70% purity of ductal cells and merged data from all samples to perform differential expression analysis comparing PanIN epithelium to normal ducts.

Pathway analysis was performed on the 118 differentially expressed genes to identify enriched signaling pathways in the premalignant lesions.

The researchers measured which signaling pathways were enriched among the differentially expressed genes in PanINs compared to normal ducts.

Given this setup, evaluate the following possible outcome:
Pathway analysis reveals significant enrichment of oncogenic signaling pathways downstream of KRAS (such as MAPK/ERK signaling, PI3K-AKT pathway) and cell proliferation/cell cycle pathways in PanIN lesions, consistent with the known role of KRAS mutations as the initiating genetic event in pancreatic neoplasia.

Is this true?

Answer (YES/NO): NO